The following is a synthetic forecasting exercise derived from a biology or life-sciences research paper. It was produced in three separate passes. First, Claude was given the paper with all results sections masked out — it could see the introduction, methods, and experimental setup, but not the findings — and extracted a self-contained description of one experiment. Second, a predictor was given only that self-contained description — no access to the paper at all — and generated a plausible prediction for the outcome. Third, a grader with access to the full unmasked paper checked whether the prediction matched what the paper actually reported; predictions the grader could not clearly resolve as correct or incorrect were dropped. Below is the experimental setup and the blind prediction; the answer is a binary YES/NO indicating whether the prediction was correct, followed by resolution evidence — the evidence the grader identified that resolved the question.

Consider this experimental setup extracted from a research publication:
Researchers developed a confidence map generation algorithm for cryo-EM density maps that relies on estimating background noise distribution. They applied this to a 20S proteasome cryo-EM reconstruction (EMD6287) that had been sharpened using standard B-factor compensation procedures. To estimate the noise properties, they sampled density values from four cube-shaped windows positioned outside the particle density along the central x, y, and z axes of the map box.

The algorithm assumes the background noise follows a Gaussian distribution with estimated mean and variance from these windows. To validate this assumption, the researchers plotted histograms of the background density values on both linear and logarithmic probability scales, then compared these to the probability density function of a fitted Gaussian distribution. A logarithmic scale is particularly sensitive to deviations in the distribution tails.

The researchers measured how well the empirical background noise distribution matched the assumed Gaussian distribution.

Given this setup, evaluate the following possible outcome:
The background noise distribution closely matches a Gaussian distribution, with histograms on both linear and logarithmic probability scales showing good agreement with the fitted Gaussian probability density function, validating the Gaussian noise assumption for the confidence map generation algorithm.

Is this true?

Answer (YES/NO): NO